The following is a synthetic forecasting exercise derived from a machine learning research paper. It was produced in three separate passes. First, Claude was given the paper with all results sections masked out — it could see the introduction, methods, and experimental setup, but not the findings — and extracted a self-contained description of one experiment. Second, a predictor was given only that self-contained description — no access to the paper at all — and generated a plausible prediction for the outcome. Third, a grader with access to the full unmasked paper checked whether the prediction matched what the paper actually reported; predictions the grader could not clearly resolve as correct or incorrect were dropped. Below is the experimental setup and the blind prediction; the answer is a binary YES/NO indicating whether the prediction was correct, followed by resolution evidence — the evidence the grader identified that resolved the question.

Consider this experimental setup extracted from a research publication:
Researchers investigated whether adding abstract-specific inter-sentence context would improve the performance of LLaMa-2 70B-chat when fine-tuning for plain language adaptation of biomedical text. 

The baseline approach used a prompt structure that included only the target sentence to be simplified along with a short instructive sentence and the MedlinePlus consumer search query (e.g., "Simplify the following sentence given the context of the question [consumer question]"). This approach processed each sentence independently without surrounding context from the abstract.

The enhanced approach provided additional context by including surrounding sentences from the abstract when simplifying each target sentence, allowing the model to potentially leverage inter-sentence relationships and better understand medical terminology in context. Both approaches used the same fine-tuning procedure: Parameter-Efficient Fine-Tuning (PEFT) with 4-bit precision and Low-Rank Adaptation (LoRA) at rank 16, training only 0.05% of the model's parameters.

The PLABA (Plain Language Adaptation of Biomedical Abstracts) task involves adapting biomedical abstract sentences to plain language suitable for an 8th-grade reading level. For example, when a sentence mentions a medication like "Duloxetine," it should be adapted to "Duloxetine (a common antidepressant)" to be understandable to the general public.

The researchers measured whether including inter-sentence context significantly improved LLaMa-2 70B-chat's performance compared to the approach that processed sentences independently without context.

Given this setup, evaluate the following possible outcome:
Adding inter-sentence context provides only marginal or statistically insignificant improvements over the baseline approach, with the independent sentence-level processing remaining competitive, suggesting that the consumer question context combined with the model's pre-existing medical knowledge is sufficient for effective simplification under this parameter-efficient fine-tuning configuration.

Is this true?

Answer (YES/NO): YES